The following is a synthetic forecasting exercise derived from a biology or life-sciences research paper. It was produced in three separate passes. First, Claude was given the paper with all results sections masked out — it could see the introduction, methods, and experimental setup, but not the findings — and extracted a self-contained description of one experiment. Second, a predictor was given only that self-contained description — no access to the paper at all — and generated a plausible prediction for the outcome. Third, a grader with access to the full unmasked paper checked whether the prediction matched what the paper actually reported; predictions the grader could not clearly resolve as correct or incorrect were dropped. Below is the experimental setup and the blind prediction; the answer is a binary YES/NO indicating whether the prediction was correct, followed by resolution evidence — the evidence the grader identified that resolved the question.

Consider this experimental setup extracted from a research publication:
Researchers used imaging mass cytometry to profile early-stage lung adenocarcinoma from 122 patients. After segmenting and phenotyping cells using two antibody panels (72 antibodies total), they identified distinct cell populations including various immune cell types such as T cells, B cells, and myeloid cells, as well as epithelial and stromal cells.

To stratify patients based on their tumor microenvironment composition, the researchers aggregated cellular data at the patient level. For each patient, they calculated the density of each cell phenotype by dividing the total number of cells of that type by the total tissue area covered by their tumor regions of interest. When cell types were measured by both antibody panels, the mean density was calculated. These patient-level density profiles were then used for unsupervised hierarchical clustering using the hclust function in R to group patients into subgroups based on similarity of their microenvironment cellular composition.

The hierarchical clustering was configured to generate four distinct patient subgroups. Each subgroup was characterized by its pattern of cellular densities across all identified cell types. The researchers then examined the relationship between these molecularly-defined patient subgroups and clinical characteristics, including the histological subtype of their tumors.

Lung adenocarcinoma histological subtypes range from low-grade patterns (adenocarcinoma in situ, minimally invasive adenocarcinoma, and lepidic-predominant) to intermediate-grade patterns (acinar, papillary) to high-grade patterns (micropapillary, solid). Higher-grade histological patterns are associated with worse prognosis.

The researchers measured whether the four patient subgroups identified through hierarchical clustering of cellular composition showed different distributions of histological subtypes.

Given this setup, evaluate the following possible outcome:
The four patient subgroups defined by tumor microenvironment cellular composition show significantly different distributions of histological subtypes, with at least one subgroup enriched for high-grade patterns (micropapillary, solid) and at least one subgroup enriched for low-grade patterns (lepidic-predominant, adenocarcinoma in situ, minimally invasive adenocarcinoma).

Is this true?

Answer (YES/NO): YES